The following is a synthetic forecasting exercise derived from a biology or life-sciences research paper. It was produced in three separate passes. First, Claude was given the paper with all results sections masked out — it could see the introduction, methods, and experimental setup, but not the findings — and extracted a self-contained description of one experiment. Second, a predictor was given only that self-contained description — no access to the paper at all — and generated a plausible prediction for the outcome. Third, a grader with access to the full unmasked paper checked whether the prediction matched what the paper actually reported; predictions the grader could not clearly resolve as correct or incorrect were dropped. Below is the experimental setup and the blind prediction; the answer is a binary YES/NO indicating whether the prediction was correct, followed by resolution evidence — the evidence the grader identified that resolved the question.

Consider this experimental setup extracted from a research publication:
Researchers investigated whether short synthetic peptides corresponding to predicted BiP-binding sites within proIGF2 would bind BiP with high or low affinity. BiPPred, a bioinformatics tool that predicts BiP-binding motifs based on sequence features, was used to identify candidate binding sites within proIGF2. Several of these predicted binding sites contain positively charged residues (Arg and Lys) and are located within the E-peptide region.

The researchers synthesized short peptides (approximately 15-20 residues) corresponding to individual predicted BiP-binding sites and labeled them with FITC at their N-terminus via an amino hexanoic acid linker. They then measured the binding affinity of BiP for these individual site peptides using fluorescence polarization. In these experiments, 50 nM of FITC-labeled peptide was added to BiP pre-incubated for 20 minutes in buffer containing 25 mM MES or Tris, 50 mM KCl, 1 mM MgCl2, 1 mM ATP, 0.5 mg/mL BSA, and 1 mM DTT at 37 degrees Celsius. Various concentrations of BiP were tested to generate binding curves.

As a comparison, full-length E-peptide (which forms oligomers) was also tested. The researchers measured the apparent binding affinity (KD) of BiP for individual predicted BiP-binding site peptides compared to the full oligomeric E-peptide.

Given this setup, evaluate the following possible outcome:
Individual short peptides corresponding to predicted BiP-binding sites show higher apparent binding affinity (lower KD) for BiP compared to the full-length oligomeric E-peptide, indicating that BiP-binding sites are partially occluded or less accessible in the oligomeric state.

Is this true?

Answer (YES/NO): NO